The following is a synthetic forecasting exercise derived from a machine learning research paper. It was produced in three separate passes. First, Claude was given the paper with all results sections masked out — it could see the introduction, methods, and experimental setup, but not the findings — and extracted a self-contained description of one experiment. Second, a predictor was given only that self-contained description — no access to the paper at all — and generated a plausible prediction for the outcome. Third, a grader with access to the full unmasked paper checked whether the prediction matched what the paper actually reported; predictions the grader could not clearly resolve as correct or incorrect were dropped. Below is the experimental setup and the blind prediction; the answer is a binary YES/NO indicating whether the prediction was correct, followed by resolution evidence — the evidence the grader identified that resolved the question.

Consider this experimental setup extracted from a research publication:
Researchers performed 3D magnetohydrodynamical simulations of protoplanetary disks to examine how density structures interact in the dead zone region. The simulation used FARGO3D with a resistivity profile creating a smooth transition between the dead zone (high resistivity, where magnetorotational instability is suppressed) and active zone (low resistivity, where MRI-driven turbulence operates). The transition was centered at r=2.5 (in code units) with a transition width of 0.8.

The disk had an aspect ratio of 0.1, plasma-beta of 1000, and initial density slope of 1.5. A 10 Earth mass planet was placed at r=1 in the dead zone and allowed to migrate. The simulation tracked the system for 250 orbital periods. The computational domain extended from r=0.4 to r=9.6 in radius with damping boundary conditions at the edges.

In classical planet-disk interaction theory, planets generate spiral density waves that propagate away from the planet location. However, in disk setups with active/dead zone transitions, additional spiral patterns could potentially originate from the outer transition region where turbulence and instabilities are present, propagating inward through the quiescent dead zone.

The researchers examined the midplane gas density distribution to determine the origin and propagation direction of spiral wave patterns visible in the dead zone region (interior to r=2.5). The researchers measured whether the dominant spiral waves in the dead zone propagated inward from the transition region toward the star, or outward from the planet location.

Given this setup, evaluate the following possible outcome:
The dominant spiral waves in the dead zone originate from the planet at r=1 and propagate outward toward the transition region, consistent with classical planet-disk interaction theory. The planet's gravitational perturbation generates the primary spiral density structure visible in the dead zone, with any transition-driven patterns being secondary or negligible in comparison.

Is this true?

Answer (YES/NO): NO